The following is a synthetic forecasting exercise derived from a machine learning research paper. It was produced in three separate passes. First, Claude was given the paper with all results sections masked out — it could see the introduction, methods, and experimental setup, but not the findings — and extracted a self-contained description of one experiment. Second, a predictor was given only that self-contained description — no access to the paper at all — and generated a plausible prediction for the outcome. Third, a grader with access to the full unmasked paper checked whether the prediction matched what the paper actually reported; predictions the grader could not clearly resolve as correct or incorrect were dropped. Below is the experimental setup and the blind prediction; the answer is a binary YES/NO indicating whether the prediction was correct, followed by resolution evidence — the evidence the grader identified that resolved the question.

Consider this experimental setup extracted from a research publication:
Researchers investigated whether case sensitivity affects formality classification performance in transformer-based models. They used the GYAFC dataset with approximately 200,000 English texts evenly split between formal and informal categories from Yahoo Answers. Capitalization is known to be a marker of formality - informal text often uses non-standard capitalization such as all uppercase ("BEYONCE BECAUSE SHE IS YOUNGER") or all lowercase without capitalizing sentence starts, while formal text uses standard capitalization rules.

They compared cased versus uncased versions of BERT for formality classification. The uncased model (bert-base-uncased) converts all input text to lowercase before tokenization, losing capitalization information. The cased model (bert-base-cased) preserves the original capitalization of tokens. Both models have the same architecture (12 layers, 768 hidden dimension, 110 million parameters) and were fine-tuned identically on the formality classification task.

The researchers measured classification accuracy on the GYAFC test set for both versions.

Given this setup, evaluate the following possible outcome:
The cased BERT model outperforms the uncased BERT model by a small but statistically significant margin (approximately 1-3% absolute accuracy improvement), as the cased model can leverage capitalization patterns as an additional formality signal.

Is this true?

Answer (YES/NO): NO